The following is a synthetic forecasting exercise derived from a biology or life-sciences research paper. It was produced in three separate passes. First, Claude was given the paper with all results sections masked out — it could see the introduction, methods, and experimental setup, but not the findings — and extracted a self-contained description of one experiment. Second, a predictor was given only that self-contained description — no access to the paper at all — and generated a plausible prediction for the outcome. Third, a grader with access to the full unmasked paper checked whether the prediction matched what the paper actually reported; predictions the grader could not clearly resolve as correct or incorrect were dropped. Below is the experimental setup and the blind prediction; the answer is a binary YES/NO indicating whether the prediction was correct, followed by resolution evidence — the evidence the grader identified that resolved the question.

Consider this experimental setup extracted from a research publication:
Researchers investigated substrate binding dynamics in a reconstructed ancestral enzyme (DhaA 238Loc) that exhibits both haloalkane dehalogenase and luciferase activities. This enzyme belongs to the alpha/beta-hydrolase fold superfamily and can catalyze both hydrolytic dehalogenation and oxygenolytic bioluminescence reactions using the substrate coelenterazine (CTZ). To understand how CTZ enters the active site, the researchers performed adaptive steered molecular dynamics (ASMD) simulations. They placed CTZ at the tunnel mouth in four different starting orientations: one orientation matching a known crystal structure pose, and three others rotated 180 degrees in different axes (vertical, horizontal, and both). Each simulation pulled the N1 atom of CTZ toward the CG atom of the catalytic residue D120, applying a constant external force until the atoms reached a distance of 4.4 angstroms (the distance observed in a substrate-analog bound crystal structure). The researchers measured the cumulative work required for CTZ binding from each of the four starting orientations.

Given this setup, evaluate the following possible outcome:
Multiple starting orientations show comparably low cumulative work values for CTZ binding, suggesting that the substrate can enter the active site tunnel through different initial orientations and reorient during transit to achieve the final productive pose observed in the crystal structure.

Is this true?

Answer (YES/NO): NO